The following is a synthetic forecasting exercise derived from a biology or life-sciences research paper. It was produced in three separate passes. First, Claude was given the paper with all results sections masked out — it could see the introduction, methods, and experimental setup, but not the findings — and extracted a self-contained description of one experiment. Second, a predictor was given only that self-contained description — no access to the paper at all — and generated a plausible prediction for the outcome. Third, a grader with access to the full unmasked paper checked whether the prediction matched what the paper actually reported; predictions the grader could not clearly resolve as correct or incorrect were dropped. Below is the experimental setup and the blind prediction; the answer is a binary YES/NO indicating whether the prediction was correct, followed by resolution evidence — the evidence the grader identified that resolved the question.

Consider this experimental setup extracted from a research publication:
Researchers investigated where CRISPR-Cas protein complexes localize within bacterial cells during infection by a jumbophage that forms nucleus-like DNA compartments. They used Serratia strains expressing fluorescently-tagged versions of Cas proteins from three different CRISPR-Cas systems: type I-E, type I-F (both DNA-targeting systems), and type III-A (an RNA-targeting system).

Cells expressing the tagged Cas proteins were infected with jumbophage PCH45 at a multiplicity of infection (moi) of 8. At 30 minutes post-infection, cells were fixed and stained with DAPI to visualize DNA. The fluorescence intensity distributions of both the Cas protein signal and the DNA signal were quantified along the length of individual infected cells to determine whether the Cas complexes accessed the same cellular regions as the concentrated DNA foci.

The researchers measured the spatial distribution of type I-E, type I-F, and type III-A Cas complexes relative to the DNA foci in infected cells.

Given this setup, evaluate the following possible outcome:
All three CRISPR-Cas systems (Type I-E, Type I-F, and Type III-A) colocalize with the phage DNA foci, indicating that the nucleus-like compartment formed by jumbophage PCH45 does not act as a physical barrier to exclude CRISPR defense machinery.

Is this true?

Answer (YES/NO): NO